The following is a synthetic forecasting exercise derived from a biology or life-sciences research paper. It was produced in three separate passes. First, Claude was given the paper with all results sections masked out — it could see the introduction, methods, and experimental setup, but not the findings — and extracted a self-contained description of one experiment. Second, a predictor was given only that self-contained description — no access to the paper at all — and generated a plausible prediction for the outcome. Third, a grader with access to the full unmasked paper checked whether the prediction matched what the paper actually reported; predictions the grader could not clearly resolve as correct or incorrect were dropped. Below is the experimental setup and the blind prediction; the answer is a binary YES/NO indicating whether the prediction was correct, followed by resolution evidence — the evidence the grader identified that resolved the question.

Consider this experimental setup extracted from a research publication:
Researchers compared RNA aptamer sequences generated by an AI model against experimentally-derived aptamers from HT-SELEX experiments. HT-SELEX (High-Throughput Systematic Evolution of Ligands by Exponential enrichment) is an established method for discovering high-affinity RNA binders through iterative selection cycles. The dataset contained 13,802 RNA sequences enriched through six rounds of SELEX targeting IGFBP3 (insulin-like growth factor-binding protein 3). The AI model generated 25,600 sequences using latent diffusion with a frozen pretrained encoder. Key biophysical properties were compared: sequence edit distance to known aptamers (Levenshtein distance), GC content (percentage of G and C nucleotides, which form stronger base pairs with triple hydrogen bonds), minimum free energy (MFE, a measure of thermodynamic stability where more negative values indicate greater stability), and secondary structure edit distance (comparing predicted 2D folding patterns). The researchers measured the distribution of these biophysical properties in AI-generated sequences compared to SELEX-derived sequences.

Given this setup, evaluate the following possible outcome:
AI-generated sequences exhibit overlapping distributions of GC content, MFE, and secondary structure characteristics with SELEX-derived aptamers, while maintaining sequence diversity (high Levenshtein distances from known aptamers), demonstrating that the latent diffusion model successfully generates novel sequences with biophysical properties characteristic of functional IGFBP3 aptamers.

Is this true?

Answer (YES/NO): NO